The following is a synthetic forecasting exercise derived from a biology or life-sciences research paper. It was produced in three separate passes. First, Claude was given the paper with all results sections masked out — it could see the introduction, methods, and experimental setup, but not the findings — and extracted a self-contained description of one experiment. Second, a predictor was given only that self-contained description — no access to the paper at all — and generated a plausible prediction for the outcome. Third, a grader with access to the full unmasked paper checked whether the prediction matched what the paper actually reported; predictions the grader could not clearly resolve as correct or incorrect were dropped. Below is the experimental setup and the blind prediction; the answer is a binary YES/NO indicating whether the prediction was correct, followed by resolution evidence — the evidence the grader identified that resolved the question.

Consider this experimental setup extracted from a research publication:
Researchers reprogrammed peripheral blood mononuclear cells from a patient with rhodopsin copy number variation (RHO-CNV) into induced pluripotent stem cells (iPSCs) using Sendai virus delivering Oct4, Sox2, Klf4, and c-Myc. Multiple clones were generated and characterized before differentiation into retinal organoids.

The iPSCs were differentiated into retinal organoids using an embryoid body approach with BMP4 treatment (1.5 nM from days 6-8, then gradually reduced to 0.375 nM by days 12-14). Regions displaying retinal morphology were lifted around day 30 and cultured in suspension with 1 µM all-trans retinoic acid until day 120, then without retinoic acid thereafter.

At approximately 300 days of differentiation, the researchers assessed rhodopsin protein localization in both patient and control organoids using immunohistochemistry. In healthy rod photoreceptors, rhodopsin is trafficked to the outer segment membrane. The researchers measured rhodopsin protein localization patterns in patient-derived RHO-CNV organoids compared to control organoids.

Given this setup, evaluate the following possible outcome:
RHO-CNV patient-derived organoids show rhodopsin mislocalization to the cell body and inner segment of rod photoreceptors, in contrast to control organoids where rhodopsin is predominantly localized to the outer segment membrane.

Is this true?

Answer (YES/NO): YES